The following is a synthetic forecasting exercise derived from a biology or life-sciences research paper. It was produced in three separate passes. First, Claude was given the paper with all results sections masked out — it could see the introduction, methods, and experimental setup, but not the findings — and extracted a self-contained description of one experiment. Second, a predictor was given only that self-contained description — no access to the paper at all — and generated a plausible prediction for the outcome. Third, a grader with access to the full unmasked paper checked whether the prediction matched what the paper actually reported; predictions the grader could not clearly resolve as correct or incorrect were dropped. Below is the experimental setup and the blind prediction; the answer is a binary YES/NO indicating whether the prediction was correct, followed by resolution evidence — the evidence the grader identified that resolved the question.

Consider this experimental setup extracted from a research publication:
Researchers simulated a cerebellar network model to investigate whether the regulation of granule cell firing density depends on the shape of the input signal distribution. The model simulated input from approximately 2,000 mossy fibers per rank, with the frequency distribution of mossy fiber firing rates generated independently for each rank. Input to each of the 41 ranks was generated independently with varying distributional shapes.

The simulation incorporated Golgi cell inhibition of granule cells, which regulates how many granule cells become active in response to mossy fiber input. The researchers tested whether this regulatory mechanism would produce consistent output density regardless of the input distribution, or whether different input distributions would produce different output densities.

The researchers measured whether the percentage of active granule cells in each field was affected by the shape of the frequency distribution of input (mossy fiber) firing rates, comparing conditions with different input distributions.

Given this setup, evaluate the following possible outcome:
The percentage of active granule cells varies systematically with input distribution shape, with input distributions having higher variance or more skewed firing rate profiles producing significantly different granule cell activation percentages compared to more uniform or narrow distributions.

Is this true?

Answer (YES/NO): NO